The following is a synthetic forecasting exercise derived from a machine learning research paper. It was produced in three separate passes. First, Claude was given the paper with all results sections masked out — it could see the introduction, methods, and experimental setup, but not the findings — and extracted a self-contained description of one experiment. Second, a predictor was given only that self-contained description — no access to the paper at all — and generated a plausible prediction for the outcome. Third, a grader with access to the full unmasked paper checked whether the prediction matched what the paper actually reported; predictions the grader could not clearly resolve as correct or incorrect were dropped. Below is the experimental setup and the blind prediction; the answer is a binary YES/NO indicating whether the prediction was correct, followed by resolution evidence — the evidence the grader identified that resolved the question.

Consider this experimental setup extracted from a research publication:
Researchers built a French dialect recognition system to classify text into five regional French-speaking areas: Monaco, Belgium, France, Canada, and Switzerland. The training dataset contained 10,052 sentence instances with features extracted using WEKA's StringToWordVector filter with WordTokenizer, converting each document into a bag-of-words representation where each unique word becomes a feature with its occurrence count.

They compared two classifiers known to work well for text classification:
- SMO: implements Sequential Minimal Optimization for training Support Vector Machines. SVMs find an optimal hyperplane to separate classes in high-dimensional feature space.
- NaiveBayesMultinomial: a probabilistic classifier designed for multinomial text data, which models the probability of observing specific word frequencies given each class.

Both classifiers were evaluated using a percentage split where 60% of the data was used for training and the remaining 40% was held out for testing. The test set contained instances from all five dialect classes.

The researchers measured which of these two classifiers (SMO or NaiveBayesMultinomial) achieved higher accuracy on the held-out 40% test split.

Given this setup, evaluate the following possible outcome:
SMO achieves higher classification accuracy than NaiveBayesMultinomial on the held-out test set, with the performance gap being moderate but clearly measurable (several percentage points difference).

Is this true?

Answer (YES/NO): NO